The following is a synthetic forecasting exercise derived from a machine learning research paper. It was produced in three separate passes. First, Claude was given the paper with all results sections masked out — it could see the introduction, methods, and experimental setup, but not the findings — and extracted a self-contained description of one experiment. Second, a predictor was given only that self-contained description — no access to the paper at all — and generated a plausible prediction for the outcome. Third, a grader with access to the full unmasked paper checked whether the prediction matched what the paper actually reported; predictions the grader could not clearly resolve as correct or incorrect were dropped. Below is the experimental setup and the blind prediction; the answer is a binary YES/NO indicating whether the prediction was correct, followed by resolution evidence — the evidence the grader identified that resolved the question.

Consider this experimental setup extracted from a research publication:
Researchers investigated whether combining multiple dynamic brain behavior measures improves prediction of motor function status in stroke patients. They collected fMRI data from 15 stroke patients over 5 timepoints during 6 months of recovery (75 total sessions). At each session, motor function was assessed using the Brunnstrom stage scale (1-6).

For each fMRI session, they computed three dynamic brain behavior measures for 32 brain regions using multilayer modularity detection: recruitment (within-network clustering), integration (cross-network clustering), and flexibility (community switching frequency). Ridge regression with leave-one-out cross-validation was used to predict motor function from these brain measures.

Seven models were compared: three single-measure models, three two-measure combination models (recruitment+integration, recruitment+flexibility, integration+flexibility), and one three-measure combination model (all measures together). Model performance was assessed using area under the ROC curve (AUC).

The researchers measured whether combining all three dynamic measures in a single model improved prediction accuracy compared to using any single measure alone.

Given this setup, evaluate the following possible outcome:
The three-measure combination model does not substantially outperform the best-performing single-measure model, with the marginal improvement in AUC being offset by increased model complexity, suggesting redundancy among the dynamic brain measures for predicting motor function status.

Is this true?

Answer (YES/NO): NO